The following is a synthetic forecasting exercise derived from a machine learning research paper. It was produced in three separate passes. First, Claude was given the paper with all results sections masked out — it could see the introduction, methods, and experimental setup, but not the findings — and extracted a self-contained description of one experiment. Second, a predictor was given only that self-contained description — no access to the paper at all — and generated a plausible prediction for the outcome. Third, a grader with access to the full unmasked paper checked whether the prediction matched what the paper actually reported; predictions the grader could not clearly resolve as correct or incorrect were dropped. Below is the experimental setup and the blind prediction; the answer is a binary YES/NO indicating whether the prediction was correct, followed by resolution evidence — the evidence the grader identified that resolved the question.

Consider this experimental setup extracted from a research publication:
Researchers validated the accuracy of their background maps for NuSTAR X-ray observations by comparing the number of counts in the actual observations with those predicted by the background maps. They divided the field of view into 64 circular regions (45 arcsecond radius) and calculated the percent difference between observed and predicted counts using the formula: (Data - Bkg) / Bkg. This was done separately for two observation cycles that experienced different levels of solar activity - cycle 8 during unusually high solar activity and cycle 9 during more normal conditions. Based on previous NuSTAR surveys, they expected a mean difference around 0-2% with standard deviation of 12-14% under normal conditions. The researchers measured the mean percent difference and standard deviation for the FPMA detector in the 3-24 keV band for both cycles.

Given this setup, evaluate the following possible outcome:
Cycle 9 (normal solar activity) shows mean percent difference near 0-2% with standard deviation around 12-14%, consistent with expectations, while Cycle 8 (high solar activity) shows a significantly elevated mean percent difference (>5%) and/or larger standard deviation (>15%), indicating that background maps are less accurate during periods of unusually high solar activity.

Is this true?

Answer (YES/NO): YES